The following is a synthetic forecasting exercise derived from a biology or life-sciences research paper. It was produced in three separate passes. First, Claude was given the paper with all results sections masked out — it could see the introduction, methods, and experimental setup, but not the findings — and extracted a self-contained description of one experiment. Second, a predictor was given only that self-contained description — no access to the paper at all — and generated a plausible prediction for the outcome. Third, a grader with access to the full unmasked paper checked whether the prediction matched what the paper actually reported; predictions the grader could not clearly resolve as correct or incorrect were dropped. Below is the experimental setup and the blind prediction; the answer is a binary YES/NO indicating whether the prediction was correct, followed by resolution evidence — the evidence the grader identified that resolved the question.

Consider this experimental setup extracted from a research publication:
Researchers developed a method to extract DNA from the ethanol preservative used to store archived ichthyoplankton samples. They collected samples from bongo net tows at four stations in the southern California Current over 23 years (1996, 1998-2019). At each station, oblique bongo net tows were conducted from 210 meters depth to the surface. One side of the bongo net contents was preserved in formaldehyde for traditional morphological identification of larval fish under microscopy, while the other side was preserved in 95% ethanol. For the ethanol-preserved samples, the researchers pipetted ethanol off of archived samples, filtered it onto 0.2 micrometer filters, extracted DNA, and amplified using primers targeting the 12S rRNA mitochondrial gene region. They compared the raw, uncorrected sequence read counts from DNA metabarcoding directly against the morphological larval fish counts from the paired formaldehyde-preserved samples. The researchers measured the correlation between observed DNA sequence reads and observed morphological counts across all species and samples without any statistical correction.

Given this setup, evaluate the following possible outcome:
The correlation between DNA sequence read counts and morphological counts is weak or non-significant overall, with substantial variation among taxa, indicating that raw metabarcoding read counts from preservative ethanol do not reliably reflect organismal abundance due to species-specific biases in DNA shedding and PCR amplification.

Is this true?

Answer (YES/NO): YES